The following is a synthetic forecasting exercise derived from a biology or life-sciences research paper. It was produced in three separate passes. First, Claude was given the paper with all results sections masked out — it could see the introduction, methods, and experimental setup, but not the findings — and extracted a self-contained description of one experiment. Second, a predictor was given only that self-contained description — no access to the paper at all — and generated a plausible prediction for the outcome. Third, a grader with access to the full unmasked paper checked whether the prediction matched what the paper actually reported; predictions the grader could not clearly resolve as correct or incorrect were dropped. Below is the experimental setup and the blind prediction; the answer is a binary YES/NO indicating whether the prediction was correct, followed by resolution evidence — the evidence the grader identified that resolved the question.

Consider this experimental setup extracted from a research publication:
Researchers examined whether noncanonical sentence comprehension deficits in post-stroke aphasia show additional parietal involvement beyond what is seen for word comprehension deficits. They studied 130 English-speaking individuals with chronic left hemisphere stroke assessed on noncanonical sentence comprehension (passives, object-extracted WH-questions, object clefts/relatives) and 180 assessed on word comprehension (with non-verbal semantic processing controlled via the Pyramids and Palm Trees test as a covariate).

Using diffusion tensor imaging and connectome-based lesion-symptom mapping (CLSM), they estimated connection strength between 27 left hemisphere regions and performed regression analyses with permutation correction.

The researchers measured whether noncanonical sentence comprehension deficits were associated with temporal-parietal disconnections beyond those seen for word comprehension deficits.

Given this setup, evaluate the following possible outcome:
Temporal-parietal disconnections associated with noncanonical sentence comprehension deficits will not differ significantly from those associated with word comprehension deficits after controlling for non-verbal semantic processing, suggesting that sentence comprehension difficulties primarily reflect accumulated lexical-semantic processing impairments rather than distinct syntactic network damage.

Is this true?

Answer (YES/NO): NO